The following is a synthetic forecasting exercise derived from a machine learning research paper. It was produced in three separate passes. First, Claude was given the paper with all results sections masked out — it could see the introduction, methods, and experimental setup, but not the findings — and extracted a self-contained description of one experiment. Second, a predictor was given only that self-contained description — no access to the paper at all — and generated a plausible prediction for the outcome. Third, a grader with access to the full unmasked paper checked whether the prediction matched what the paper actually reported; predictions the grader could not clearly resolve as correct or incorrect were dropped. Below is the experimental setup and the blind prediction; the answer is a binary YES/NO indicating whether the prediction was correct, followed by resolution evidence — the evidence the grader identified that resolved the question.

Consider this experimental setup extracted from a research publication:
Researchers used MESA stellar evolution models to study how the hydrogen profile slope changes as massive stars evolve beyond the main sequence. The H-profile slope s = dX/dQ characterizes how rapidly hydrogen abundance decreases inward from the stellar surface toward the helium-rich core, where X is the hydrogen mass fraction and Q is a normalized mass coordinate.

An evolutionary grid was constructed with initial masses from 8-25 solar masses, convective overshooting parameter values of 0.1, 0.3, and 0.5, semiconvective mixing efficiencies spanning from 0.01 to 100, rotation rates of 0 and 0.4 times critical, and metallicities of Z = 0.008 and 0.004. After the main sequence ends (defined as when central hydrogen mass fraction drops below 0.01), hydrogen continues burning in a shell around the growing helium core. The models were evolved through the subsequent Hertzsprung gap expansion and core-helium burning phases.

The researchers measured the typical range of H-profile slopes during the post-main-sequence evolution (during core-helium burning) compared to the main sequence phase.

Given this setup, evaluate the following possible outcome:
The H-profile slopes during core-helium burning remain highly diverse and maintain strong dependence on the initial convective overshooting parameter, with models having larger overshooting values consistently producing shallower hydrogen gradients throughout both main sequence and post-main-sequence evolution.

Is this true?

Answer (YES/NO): NO